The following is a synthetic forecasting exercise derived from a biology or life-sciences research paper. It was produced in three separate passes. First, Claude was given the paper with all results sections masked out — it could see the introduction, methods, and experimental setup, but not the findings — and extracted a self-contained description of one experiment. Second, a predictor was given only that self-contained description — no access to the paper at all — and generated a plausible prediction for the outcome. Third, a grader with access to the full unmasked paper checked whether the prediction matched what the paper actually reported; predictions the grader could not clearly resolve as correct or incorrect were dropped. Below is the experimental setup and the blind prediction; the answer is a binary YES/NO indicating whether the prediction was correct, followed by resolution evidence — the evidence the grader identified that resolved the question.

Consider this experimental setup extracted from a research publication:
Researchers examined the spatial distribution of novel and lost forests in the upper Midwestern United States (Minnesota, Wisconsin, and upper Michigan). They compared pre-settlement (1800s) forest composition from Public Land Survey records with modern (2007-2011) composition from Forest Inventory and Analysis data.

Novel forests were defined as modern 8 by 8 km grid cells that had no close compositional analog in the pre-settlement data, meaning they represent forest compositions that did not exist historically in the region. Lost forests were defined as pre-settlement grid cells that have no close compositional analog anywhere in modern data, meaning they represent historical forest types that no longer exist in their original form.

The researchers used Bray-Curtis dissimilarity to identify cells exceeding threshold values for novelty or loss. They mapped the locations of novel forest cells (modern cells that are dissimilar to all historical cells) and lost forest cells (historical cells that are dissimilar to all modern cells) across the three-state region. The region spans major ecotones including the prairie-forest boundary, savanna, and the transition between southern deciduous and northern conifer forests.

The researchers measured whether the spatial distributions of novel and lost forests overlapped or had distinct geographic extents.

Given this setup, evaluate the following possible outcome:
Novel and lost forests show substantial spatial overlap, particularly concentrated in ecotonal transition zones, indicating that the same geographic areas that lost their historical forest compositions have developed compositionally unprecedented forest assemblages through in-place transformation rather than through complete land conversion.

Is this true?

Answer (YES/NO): NO